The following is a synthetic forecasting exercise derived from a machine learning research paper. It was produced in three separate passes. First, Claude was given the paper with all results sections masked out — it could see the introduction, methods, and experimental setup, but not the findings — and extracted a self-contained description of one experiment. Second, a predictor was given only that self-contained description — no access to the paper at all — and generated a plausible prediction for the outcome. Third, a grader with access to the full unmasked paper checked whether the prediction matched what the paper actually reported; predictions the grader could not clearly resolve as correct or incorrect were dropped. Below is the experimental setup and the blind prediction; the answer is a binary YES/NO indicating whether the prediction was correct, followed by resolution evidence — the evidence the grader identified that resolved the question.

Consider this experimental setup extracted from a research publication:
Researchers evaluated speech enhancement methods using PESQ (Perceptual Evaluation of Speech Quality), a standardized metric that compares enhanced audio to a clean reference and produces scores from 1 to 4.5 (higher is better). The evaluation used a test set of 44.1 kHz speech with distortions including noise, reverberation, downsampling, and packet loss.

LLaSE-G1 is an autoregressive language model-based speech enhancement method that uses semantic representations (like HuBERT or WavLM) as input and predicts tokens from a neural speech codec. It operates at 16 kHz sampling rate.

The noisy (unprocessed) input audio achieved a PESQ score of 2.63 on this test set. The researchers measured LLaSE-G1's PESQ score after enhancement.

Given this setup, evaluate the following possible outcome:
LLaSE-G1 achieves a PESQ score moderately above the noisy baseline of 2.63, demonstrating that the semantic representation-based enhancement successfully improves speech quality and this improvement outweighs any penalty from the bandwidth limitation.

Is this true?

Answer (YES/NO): NO